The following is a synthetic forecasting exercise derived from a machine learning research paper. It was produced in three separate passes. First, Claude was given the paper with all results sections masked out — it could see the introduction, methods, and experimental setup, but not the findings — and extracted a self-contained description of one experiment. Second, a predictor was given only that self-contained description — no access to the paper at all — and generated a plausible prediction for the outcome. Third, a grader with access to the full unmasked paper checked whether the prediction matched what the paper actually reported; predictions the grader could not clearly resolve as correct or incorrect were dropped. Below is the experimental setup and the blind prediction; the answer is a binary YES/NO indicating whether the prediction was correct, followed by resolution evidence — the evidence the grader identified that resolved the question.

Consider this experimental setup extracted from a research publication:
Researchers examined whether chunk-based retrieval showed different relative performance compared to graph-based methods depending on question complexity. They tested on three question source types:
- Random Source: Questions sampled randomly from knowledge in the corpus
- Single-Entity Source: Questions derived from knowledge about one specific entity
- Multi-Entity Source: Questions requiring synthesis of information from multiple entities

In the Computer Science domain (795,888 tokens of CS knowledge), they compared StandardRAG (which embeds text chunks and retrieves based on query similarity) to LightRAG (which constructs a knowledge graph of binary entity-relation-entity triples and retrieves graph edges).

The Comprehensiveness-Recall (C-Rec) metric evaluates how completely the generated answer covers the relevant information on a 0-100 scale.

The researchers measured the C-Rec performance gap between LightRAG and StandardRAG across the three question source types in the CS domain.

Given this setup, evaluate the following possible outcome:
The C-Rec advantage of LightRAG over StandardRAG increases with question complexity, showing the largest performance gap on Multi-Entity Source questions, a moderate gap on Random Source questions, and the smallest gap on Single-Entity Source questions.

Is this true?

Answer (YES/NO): NO